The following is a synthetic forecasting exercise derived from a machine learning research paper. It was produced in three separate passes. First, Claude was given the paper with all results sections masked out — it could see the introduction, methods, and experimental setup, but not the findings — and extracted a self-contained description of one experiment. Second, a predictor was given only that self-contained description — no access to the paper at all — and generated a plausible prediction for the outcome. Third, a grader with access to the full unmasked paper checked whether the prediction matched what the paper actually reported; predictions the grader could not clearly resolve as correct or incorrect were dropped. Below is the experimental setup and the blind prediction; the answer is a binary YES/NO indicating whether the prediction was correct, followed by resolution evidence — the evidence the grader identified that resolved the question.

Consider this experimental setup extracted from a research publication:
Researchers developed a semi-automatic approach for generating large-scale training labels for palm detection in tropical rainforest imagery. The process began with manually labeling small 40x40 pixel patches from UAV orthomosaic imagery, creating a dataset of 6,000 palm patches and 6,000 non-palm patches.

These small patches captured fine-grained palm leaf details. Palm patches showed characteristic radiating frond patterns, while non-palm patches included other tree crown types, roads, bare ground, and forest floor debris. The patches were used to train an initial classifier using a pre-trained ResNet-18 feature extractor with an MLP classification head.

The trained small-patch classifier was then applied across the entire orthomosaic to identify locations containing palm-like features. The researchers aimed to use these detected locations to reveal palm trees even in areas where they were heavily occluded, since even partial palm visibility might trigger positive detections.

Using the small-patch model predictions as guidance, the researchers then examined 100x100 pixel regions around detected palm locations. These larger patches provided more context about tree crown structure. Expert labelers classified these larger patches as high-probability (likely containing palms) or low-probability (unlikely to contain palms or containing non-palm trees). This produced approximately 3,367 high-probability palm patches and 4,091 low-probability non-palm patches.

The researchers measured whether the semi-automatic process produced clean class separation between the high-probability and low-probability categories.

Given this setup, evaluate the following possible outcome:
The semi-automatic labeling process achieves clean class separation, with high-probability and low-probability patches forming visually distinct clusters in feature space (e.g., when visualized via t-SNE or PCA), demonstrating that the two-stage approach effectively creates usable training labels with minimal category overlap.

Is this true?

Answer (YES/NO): NO